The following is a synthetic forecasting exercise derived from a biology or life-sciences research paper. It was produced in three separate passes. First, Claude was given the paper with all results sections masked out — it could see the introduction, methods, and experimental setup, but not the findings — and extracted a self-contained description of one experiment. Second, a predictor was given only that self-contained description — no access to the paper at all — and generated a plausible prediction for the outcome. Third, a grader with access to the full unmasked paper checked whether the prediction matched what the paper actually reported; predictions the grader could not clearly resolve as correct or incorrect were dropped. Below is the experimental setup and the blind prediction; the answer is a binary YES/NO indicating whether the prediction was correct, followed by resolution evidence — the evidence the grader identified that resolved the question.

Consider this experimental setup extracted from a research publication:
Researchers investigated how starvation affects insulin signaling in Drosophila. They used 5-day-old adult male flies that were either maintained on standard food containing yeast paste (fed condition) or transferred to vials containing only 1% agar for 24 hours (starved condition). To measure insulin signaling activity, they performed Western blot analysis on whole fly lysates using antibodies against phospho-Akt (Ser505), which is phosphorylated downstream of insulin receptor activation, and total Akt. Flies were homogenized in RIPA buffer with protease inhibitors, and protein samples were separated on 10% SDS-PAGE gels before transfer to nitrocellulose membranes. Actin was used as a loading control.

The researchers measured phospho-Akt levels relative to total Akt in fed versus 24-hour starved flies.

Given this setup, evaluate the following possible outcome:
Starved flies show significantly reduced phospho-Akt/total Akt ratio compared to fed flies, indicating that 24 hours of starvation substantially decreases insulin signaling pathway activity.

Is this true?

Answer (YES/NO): YES